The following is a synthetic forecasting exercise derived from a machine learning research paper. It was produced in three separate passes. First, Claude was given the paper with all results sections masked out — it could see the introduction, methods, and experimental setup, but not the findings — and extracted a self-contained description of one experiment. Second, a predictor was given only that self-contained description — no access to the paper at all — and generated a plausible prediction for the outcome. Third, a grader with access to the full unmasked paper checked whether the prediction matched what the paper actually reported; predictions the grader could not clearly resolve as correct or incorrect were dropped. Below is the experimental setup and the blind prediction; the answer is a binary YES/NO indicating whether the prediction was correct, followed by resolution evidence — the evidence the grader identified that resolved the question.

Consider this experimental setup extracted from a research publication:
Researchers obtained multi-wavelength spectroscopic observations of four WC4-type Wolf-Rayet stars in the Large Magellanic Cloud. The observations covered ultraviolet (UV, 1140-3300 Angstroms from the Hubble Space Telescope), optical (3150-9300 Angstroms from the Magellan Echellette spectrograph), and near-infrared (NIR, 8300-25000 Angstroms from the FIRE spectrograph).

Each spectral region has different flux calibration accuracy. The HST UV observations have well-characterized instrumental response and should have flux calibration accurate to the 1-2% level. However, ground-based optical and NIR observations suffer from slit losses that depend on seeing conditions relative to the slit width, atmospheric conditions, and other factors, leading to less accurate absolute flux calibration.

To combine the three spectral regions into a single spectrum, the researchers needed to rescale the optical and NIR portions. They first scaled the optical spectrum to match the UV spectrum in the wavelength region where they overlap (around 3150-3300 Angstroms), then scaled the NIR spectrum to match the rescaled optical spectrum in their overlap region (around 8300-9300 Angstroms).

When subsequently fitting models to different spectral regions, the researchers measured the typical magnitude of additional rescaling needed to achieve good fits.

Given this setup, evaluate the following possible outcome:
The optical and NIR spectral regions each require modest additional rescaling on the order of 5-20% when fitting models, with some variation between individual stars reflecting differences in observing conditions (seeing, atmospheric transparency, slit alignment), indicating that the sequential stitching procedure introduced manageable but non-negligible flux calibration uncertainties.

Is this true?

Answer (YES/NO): YES